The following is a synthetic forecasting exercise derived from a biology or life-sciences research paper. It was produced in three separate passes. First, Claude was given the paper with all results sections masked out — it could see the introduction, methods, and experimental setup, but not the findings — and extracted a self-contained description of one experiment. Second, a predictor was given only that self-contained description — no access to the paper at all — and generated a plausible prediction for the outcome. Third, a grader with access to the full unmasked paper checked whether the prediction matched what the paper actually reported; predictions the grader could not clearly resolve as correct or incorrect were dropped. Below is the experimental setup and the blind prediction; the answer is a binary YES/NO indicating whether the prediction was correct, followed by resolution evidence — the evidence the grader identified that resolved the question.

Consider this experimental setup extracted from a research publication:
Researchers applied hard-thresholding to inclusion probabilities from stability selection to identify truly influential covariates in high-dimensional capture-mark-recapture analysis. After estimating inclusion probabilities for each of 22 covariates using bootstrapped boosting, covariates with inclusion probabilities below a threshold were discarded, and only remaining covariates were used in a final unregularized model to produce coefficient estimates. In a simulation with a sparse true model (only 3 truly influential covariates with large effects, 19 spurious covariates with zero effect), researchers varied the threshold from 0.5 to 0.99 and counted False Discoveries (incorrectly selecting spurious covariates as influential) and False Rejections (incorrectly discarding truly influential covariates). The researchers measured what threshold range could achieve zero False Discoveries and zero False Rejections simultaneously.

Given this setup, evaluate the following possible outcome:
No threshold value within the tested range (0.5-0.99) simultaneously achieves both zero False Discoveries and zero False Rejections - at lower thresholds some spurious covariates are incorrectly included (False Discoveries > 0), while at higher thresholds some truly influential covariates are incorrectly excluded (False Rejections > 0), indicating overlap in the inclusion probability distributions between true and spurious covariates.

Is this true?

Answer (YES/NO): NO